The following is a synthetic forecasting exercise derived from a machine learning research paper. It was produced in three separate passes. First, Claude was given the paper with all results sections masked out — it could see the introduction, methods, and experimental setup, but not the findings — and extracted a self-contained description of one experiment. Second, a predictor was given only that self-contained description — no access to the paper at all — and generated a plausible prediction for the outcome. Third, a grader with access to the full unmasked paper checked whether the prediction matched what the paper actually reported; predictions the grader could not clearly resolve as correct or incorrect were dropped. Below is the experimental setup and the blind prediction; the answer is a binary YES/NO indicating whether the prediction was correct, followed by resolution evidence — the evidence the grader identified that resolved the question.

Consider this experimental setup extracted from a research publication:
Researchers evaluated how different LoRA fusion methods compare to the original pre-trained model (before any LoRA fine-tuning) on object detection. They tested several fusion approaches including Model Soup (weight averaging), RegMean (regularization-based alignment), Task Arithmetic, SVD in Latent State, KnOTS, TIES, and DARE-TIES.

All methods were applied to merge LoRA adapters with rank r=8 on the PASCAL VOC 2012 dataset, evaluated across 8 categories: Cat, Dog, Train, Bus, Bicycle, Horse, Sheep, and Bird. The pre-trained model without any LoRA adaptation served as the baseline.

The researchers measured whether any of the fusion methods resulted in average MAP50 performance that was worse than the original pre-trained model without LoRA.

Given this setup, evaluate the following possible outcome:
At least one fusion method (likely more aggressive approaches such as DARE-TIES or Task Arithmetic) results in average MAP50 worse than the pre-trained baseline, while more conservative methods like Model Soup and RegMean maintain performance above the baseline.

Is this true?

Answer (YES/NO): NO